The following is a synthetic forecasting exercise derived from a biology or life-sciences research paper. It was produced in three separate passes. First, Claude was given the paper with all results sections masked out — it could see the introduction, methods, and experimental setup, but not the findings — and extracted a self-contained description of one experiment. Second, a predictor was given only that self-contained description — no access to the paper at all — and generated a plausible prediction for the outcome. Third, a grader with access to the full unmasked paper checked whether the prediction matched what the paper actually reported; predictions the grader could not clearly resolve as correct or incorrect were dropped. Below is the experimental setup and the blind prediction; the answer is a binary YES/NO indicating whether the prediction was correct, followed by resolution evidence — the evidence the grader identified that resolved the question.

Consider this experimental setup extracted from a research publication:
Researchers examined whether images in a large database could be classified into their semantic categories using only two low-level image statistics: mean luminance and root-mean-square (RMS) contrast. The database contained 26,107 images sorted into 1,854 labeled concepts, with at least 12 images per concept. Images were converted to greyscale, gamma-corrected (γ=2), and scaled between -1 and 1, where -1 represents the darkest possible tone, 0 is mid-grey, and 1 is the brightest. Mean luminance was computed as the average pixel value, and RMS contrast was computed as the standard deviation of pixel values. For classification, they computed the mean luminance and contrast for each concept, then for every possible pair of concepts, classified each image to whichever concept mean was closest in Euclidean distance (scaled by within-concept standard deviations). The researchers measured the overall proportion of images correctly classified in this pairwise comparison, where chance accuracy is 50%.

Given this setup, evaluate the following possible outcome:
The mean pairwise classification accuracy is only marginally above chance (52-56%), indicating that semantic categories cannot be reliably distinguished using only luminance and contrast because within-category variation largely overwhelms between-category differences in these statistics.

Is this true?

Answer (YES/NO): NO